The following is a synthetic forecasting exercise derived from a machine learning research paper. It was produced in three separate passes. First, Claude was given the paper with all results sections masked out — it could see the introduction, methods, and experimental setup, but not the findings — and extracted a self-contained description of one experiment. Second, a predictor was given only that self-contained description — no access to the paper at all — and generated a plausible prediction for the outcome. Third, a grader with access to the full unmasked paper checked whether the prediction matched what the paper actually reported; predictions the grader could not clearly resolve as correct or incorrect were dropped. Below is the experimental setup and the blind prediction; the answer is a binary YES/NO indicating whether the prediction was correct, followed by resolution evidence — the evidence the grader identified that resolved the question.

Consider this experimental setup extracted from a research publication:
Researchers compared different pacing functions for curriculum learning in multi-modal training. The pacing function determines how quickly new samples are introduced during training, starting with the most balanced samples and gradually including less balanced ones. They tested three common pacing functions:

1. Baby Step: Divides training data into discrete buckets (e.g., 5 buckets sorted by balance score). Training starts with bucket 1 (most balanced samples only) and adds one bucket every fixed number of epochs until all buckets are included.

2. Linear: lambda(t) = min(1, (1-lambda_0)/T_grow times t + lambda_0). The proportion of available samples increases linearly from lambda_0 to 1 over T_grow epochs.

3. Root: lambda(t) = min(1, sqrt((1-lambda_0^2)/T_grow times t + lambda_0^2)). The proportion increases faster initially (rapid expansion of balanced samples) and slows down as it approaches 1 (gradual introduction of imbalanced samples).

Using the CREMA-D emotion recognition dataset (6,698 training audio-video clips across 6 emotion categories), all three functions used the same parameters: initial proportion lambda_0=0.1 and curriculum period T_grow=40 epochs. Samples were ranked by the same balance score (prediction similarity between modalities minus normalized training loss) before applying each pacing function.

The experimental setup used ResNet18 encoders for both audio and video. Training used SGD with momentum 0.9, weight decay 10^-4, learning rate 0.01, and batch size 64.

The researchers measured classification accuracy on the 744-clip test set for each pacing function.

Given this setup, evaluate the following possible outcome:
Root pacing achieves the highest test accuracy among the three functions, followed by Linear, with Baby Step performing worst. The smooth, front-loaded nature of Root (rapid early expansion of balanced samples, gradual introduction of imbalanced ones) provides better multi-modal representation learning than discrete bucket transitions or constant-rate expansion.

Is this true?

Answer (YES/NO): YES